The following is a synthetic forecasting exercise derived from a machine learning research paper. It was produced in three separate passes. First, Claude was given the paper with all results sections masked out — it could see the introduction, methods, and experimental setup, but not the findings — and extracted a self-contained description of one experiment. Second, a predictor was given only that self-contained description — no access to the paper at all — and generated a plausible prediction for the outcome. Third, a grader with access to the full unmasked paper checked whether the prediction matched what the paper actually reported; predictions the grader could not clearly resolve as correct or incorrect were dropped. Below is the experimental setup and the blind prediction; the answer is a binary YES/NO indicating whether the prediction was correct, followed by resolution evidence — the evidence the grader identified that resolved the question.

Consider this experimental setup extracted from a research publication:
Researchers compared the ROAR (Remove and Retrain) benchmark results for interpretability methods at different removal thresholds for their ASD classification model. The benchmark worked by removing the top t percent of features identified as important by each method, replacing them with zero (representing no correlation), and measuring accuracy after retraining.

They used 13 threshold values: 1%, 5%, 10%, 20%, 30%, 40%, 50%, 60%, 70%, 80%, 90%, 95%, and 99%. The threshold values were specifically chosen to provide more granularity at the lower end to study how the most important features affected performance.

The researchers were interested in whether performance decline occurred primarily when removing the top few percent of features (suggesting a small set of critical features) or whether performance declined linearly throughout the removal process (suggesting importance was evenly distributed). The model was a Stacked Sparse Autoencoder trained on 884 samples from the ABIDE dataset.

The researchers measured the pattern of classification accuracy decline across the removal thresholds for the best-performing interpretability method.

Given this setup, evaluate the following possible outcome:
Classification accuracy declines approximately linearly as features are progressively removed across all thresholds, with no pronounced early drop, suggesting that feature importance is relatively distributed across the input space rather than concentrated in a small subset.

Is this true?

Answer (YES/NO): NO